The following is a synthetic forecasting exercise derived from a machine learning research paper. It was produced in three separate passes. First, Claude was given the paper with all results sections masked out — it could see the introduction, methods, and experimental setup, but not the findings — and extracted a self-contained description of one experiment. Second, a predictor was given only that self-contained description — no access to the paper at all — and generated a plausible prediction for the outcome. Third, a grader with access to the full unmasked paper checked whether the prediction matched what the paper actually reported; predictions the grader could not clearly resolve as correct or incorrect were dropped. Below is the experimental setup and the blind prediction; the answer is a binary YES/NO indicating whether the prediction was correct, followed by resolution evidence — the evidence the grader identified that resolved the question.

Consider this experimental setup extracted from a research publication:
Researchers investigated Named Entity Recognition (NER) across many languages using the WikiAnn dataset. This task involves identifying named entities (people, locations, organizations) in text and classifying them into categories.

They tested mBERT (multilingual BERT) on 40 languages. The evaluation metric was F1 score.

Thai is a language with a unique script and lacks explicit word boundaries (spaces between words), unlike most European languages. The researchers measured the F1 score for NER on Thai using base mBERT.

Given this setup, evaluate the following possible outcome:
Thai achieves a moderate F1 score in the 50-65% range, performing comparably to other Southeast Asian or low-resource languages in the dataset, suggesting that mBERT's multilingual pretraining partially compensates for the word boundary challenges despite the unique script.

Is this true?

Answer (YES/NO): NO